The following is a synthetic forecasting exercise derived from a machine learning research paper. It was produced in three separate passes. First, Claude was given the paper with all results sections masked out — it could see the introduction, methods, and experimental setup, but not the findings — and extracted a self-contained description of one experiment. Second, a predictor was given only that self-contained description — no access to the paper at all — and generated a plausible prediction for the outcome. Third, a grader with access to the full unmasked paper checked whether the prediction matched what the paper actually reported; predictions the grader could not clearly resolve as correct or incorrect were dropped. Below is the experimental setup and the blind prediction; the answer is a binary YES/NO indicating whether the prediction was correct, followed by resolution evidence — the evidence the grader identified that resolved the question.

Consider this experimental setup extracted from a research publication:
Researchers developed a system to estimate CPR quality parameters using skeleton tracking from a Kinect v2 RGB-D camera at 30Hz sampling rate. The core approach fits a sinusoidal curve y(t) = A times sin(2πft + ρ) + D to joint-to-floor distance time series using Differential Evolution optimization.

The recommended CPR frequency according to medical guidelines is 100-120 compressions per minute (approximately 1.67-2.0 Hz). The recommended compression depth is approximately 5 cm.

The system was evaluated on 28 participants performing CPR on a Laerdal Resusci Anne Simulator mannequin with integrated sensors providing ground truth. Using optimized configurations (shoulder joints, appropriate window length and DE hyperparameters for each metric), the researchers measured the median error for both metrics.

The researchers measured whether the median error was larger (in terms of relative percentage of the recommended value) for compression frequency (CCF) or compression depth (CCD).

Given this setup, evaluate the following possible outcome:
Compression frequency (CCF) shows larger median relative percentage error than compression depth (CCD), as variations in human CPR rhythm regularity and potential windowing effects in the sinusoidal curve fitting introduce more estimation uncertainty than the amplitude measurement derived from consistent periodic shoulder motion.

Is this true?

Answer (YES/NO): NO